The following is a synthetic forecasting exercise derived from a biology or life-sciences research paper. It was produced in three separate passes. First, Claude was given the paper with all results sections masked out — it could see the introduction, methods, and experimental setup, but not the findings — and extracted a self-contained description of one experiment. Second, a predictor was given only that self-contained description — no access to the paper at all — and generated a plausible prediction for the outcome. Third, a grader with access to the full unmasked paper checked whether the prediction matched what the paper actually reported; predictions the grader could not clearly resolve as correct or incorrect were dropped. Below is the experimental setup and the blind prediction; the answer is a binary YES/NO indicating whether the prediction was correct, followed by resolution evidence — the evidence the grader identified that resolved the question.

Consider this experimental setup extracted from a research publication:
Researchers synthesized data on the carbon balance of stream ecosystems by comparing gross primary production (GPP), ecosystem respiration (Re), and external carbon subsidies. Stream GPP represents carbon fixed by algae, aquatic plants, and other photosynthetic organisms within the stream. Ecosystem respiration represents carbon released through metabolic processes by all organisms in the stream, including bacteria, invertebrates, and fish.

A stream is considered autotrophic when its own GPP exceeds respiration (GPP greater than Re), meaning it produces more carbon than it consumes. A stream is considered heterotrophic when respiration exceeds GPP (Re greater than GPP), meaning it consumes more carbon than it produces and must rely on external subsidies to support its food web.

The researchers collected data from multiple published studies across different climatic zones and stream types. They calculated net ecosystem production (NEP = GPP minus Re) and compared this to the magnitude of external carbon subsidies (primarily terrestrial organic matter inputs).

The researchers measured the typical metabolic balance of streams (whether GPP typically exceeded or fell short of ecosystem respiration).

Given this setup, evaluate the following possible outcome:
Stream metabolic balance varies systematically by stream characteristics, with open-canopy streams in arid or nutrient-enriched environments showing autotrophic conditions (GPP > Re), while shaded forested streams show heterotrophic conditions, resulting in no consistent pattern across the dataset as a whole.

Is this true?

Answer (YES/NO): NO